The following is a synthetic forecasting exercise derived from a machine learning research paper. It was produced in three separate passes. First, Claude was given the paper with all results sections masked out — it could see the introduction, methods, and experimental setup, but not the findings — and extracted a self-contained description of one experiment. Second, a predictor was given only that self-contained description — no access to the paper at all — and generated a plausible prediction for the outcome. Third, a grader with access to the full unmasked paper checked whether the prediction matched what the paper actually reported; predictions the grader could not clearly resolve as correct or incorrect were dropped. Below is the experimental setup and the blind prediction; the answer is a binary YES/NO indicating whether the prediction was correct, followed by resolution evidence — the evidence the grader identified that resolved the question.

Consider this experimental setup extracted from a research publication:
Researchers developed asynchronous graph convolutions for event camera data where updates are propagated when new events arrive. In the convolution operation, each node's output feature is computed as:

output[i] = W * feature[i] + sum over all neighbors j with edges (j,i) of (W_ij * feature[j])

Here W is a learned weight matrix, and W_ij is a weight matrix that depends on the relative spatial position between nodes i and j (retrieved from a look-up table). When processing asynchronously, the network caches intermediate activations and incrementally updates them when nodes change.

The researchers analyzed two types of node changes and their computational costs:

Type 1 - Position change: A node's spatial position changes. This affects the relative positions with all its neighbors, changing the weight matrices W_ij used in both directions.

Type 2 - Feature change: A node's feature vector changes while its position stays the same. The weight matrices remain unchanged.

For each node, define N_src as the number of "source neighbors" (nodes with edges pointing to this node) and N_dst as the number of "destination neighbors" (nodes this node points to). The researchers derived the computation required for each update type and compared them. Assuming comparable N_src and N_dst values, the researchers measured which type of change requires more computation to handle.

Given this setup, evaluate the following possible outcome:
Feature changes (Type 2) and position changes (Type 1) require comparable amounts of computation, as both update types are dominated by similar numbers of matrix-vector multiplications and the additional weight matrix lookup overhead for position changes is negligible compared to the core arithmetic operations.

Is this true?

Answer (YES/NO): NO